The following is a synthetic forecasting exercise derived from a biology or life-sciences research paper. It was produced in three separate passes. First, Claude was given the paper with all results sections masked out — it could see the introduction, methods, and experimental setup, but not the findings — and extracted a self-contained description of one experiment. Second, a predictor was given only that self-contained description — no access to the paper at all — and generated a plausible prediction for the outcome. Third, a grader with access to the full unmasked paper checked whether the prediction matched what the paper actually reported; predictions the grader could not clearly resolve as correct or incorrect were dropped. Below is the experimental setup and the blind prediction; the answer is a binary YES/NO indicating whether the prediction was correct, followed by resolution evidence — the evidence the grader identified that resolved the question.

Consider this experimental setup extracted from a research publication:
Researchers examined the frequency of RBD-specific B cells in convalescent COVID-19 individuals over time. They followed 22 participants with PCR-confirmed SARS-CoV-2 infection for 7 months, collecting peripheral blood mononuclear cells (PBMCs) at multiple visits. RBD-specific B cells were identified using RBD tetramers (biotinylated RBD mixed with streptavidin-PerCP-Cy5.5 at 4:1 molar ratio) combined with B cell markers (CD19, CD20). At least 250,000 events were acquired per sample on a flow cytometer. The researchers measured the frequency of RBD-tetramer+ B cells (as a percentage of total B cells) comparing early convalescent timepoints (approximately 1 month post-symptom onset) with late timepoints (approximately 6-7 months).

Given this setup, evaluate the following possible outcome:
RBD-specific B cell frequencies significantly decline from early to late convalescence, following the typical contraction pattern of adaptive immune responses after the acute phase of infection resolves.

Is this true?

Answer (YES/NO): NO